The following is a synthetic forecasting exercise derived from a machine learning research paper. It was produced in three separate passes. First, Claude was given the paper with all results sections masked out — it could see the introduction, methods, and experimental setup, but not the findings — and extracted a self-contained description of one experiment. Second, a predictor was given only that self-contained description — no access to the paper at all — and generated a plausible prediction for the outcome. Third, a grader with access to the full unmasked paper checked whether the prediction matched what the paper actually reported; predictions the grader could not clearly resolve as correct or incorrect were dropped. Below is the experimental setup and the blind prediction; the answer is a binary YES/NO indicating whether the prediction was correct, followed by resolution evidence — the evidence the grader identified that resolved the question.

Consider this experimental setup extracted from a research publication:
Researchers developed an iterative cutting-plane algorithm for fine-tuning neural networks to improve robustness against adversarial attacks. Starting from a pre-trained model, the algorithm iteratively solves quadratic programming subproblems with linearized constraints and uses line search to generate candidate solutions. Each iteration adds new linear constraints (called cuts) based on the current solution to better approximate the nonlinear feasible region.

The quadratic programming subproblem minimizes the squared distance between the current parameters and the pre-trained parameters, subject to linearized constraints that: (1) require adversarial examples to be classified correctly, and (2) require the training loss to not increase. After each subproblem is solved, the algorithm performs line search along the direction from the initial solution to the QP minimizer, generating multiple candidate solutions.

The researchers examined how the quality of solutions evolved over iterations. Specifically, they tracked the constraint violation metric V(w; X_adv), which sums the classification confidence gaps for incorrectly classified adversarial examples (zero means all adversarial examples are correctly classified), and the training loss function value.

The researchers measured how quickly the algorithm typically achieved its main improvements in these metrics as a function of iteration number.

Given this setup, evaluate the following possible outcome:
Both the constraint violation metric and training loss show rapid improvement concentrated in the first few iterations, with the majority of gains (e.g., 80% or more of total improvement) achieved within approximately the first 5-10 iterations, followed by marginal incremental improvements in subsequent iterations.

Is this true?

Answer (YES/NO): NO